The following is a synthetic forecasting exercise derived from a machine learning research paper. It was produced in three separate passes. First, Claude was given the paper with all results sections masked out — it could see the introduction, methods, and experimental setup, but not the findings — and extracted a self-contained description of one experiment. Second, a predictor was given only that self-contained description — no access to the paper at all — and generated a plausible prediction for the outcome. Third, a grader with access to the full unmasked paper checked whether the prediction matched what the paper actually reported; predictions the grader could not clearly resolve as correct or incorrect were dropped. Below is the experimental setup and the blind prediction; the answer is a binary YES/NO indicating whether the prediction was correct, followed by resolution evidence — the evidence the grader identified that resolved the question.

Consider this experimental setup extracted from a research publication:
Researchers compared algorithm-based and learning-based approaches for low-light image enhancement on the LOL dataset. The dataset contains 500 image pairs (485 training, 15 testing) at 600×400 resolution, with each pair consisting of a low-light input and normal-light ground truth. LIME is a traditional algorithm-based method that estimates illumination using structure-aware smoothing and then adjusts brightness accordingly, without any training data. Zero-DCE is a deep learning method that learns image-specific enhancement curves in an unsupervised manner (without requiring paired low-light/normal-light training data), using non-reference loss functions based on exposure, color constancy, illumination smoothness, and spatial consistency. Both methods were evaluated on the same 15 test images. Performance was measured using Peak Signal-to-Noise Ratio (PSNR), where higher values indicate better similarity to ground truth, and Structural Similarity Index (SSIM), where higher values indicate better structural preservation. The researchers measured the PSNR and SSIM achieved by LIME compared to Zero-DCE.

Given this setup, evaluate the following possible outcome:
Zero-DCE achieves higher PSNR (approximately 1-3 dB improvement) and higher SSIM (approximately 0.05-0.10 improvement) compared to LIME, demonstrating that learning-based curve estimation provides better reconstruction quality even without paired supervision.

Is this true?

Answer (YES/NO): NO